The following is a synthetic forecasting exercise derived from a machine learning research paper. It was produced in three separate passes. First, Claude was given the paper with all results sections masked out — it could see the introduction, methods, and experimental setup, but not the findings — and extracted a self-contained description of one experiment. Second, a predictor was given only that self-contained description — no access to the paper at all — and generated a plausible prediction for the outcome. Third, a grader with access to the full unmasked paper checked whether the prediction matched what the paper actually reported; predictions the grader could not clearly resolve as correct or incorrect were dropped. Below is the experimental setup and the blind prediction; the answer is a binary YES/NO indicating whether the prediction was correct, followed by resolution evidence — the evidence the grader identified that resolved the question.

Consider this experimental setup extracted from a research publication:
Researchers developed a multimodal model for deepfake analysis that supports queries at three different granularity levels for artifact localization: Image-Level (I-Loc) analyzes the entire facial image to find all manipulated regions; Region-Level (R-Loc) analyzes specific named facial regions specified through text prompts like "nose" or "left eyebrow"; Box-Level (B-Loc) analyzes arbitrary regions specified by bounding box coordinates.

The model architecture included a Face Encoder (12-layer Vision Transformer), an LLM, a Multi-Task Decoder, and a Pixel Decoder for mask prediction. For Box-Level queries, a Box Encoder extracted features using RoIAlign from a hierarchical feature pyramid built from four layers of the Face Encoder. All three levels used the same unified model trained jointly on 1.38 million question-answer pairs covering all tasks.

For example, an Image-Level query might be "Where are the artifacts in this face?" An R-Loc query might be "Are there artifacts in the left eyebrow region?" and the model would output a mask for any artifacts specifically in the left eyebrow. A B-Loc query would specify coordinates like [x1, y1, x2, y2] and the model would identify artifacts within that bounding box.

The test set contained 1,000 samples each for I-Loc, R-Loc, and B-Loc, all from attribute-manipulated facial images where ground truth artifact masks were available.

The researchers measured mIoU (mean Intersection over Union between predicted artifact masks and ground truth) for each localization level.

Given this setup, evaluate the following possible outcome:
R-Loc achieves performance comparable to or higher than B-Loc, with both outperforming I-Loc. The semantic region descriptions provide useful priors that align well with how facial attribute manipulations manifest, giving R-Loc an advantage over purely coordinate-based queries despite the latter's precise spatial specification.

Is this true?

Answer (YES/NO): NO